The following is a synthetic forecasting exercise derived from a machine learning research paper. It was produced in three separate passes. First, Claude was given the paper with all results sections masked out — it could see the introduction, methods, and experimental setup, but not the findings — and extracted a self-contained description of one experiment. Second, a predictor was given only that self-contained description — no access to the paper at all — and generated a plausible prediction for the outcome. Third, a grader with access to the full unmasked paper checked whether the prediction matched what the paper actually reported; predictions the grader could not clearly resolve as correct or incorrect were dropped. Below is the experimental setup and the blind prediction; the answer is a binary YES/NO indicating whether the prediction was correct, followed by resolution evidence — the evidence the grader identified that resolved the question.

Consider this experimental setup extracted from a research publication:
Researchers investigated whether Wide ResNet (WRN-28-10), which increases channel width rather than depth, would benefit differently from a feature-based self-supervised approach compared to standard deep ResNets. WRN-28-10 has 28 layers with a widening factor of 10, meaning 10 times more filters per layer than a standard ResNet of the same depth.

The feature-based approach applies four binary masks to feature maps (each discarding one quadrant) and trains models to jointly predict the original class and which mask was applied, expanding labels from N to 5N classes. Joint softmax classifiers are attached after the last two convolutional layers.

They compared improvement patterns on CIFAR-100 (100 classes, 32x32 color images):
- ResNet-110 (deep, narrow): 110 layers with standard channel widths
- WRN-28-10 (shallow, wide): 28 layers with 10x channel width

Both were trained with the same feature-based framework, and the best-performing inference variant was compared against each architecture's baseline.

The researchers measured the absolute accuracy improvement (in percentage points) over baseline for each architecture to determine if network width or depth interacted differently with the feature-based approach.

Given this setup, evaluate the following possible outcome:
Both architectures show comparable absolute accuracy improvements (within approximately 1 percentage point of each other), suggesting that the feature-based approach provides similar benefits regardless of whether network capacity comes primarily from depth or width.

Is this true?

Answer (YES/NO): NO